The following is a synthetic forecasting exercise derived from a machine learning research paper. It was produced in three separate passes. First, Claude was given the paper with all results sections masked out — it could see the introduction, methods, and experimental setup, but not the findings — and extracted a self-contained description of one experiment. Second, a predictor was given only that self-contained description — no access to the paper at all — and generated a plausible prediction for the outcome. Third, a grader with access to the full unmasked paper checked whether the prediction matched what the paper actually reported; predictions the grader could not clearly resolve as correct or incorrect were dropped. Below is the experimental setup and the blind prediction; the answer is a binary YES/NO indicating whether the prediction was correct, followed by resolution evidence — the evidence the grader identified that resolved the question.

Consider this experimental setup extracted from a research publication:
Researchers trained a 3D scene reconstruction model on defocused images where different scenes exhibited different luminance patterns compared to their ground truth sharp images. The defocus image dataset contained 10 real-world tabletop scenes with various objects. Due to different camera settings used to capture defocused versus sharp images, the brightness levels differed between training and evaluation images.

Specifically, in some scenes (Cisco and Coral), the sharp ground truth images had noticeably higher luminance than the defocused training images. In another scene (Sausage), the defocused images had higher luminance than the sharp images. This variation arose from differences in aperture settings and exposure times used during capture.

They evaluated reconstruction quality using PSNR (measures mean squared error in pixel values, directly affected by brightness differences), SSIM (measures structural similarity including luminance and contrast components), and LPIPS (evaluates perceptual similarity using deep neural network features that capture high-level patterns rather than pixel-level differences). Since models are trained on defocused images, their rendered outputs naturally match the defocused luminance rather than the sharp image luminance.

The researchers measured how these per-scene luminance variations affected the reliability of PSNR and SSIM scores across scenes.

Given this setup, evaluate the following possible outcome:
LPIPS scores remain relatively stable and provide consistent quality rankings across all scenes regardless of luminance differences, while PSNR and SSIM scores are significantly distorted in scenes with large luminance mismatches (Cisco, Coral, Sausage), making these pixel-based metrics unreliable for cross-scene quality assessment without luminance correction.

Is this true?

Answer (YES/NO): YES